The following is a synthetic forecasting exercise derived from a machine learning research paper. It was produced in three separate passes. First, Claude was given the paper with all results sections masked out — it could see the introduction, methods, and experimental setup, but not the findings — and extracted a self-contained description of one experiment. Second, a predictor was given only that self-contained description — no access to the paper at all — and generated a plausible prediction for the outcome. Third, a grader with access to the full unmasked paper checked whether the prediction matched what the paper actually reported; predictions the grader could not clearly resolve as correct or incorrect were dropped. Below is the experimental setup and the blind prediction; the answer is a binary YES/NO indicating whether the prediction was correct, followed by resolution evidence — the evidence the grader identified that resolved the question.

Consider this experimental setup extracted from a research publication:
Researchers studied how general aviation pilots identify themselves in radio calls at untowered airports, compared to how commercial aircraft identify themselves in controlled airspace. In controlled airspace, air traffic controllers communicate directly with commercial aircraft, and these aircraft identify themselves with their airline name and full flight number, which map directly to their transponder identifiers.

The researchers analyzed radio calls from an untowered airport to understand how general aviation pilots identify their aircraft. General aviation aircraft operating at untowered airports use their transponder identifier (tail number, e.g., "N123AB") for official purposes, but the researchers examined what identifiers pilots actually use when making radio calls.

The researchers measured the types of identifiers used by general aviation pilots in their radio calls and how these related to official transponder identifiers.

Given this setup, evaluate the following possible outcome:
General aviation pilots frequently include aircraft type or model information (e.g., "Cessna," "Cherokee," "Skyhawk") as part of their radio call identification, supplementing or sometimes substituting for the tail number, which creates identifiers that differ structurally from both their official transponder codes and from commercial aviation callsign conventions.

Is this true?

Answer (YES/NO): YES